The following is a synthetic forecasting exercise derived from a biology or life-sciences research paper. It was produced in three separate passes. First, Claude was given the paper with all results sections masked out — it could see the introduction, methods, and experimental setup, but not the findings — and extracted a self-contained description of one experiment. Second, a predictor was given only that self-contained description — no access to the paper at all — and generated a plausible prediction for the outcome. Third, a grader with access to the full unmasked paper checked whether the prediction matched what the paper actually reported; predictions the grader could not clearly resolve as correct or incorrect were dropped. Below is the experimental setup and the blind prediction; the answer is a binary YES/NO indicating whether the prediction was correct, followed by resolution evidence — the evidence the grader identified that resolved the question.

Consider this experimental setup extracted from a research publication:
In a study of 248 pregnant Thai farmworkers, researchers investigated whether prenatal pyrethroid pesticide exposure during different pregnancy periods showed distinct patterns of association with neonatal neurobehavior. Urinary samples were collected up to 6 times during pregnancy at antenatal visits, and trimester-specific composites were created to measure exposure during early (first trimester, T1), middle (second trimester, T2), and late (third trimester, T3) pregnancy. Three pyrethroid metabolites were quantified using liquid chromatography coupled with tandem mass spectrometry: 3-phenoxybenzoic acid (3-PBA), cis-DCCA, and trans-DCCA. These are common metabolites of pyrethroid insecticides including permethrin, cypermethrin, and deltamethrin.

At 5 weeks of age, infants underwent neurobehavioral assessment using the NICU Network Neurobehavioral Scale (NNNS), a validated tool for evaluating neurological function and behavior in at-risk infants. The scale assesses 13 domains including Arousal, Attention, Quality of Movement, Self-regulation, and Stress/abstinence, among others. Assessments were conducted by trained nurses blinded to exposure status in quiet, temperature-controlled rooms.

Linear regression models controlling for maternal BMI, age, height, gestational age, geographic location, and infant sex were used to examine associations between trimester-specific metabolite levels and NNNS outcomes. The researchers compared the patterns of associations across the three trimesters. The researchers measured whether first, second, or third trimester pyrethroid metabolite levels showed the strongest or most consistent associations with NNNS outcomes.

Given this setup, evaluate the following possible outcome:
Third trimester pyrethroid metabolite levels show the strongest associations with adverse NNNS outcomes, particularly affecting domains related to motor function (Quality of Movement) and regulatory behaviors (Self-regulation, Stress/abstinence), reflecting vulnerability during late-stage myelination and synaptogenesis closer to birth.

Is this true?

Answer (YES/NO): NO